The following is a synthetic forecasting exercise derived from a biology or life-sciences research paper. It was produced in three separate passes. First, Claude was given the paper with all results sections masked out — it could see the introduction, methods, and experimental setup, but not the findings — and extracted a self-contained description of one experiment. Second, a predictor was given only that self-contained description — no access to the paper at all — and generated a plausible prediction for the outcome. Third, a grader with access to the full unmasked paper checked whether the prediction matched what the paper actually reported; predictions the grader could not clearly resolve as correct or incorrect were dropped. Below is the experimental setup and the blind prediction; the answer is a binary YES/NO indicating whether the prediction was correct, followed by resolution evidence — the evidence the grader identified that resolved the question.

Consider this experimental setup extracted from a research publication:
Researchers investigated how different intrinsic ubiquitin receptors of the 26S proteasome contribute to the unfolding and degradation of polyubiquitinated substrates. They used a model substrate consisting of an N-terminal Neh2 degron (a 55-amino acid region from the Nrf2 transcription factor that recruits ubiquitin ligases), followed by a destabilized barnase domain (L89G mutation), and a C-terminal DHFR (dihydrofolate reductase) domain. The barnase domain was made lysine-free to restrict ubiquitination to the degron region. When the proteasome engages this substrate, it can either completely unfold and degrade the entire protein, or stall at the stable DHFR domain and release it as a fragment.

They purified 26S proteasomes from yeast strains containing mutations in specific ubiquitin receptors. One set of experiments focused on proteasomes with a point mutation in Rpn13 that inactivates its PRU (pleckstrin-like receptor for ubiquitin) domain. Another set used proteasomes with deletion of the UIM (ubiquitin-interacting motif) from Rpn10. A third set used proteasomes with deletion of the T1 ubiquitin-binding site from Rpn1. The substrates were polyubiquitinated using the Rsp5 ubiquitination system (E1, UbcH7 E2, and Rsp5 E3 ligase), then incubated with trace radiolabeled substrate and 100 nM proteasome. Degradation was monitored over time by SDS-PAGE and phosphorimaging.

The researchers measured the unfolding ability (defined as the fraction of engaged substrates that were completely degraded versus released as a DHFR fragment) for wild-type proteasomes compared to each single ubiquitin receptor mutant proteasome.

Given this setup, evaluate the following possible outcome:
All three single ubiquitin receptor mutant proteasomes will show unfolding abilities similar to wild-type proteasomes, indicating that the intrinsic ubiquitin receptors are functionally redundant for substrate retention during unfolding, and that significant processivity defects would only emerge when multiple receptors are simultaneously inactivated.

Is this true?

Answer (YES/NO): NO